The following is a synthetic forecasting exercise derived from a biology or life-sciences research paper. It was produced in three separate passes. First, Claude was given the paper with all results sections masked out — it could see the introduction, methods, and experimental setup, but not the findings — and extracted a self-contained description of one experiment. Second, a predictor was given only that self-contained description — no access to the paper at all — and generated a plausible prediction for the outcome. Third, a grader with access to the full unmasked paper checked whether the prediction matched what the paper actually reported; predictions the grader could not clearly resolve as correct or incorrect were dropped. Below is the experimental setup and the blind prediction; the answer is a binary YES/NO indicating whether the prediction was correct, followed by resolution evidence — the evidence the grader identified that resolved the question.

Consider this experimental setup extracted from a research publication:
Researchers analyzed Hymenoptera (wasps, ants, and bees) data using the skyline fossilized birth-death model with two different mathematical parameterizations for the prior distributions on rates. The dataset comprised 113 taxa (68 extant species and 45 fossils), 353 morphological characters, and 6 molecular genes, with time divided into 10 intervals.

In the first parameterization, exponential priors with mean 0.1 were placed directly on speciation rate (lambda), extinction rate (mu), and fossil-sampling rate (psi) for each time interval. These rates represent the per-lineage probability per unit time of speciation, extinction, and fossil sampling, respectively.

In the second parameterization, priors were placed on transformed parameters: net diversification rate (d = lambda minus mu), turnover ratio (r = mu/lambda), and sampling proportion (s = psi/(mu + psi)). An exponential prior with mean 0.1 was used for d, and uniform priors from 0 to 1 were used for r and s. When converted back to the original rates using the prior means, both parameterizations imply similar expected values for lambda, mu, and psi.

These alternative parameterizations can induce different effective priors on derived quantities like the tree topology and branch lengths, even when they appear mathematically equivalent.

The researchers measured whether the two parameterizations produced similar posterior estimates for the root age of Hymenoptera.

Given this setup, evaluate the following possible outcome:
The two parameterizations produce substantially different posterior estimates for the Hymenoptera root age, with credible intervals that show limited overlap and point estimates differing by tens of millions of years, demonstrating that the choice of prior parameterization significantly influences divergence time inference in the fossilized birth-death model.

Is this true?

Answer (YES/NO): NO